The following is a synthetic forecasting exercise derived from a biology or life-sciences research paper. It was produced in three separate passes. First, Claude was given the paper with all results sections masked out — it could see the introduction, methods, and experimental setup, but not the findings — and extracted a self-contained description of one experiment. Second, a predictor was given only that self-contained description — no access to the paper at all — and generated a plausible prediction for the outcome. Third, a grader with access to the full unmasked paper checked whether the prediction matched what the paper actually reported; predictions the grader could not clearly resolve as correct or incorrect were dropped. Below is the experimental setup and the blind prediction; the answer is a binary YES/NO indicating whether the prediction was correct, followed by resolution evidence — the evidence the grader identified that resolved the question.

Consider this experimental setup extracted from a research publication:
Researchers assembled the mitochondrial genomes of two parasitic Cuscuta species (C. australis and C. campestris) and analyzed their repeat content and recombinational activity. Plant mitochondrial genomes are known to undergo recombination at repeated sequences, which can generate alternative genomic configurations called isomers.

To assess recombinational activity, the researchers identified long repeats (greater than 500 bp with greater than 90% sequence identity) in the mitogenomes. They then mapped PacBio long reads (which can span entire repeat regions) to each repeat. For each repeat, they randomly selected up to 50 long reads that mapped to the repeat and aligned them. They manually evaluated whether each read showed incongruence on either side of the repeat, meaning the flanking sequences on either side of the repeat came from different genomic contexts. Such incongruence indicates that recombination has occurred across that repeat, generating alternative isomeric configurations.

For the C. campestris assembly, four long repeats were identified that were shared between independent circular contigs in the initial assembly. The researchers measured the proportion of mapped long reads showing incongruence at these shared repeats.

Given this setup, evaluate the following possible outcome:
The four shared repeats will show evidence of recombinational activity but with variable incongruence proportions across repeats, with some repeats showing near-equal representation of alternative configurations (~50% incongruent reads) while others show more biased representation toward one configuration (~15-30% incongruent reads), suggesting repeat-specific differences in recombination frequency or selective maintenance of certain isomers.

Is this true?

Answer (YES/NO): NO